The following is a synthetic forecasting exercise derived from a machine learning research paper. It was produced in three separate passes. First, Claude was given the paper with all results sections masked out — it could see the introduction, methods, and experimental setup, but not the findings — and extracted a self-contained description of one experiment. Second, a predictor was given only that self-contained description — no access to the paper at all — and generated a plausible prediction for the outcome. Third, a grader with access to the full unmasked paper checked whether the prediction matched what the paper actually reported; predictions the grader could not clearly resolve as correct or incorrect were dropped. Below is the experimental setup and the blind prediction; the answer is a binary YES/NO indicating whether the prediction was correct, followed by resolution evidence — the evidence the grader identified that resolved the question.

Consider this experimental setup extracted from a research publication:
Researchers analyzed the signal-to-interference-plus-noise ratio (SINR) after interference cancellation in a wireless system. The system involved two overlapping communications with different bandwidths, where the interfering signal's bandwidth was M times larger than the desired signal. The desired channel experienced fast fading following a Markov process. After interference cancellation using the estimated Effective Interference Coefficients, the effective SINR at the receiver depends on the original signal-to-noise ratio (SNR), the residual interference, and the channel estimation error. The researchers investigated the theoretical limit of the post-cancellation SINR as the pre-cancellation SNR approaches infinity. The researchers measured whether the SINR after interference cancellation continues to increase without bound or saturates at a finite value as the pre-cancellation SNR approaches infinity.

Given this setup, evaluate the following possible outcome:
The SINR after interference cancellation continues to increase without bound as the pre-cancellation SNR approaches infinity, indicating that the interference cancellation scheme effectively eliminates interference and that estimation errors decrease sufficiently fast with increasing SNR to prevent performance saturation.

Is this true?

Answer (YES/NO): NO